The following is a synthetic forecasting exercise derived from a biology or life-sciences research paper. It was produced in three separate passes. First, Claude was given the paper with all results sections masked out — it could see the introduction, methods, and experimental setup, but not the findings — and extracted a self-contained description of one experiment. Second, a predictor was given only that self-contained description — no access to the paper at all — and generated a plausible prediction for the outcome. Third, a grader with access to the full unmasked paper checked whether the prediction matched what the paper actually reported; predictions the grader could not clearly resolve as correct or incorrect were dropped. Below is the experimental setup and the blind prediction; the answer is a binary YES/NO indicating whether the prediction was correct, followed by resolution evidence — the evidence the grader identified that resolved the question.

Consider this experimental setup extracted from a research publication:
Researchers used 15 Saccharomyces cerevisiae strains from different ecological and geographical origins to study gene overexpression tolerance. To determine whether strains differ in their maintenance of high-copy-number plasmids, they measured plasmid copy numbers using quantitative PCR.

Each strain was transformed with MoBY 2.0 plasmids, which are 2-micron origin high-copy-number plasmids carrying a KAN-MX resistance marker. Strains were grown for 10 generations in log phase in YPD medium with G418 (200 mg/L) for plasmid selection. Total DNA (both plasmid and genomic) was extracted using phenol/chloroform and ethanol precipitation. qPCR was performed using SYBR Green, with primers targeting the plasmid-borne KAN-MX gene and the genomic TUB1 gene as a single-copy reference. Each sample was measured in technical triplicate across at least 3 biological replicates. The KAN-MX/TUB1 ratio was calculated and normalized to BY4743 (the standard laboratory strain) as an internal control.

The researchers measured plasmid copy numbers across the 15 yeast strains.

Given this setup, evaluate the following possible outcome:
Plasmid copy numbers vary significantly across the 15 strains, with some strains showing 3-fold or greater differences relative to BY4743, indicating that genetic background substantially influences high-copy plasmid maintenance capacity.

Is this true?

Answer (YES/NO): YES